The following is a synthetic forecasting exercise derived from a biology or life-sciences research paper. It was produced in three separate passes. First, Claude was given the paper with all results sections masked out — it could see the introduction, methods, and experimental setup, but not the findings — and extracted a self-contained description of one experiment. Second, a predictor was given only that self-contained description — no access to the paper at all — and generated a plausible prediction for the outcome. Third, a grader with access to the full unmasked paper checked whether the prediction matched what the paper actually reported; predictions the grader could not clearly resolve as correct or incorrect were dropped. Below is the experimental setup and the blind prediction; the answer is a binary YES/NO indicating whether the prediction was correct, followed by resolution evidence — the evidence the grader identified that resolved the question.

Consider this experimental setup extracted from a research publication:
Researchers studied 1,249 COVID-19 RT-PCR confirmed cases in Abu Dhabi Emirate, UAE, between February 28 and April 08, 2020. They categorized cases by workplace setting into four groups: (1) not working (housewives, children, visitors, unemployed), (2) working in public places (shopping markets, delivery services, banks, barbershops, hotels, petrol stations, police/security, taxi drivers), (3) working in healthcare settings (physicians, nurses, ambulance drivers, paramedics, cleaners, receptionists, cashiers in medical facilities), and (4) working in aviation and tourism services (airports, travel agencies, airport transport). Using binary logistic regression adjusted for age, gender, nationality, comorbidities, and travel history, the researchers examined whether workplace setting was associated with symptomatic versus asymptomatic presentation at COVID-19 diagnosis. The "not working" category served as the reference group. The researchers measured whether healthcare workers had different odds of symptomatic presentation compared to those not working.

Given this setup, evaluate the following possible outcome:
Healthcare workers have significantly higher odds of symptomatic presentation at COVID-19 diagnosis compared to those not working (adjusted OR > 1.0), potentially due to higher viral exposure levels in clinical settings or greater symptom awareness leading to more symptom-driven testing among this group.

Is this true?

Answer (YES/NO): YES